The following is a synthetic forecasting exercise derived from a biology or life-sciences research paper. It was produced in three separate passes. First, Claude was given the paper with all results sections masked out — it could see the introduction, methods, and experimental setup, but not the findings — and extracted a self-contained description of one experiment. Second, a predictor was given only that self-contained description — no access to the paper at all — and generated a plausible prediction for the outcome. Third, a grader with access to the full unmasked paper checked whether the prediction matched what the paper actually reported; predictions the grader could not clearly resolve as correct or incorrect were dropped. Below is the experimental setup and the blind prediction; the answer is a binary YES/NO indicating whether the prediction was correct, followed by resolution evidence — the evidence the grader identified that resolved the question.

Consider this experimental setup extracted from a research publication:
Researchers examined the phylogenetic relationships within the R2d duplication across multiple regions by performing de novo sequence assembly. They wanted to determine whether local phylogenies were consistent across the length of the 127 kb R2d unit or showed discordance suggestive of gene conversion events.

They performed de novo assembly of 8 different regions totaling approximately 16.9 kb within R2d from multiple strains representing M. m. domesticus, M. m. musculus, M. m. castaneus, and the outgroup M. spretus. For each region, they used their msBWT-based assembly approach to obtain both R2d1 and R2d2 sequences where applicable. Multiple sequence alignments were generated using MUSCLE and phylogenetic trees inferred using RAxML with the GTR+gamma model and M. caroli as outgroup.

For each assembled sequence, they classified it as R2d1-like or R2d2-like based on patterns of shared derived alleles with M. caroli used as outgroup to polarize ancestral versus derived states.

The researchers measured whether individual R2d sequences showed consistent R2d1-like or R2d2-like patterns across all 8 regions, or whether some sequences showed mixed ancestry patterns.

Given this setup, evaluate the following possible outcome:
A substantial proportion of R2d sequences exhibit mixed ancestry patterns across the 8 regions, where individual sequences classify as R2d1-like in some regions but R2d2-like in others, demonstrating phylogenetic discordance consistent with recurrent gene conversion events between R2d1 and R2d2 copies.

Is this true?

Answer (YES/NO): YES